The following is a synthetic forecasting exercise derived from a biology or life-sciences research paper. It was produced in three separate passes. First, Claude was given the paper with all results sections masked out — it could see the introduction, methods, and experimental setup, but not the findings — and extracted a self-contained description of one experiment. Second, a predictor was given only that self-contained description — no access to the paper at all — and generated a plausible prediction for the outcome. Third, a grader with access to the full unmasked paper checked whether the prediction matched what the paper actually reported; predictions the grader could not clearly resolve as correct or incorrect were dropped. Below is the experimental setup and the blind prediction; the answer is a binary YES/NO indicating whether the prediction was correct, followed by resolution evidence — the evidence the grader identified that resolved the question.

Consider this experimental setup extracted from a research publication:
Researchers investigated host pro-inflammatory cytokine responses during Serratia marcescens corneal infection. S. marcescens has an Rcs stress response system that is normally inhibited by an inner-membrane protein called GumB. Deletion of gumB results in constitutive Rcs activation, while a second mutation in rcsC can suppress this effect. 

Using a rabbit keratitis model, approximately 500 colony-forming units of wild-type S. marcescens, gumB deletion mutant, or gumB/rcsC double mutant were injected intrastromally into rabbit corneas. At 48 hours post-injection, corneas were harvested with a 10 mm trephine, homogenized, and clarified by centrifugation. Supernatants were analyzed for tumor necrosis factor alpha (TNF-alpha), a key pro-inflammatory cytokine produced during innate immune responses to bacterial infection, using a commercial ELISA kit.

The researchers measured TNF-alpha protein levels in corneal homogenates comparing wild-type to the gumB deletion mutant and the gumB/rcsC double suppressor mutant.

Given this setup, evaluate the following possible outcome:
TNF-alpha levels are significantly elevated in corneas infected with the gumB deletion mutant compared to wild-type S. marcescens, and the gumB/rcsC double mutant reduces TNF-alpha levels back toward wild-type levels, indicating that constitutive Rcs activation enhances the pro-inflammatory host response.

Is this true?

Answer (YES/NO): NO